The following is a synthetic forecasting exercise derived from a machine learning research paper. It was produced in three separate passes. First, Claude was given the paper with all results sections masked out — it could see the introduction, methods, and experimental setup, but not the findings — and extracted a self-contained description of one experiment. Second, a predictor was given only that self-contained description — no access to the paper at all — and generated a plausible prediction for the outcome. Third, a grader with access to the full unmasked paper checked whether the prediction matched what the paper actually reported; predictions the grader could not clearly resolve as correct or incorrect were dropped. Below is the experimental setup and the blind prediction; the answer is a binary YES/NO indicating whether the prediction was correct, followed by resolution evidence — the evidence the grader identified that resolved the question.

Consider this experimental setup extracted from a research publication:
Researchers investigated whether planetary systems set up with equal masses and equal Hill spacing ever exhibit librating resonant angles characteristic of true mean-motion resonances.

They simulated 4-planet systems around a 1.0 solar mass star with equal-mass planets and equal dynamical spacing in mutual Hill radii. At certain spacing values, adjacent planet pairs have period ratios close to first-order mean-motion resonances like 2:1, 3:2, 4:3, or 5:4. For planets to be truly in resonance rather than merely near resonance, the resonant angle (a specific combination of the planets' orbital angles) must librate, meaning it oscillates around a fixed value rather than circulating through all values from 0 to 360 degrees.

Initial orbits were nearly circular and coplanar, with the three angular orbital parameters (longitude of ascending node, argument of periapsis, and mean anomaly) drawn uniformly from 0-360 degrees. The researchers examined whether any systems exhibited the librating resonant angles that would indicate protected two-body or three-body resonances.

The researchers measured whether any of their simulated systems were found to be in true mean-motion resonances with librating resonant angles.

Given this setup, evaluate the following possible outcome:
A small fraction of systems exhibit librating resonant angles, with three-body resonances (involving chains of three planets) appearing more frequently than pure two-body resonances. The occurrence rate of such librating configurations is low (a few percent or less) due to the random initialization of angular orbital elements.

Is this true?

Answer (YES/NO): NO